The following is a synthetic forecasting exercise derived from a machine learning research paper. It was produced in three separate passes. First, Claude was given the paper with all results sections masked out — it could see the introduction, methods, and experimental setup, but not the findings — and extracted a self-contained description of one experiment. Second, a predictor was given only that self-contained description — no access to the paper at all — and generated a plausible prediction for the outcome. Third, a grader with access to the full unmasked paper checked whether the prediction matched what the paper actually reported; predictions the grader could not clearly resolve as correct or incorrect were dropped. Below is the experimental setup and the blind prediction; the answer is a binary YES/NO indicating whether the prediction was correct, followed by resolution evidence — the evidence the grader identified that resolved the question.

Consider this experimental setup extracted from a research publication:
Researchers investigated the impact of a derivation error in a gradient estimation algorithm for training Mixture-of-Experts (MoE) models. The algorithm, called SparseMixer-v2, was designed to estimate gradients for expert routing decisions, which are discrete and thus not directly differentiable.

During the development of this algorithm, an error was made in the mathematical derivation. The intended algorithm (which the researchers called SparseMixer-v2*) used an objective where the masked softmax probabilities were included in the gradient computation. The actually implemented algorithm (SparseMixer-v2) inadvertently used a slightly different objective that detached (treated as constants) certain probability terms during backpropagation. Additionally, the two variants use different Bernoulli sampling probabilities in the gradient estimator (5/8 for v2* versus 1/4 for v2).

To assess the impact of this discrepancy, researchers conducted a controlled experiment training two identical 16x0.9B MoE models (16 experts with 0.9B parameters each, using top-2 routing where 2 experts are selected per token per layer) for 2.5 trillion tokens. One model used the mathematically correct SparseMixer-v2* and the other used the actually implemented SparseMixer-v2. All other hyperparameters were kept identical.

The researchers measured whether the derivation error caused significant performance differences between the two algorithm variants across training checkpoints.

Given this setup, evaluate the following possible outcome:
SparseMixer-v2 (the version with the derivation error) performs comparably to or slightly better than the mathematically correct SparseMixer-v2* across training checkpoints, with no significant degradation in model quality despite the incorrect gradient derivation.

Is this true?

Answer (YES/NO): YES